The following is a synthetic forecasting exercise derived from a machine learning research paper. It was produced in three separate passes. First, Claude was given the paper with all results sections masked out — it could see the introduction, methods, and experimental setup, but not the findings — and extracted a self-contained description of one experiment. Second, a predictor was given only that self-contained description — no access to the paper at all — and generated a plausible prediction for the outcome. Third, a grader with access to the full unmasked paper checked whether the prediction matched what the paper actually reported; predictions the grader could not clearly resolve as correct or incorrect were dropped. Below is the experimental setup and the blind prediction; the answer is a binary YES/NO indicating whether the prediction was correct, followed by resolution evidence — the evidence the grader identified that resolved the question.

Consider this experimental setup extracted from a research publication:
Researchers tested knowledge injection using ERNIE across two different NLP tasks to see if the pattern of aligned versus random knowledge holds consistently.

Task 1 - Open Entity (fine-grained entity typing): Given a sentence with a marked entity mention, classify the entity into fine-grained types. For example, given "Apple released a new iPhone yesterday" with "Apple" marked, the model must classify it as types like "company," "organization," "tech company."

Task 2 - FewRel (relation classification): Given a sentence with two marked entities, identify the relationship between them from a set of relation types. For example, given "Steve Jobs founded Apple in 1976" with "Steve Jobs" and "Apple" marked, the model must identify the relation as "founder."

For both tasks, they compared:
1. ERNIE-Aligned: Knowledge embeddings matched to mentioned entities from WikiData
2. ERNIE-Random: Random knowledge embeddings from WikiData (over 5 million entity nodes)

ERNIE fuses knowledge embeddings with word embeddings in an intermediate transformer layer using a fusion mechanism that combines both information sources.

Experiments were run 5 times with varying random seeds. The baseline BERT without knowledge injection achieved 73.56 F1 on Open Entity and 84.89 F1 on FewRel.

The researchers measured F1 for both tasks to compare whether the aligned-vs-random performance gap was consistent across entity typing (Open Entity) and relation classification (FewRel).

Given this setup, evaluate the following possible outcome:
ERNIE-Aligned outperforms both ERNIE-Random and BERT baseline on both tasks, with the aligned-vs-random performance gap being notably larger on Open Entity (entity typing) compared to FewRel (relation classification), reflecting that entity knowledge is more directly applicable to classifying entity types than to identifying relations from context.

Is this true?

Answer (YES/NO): NO